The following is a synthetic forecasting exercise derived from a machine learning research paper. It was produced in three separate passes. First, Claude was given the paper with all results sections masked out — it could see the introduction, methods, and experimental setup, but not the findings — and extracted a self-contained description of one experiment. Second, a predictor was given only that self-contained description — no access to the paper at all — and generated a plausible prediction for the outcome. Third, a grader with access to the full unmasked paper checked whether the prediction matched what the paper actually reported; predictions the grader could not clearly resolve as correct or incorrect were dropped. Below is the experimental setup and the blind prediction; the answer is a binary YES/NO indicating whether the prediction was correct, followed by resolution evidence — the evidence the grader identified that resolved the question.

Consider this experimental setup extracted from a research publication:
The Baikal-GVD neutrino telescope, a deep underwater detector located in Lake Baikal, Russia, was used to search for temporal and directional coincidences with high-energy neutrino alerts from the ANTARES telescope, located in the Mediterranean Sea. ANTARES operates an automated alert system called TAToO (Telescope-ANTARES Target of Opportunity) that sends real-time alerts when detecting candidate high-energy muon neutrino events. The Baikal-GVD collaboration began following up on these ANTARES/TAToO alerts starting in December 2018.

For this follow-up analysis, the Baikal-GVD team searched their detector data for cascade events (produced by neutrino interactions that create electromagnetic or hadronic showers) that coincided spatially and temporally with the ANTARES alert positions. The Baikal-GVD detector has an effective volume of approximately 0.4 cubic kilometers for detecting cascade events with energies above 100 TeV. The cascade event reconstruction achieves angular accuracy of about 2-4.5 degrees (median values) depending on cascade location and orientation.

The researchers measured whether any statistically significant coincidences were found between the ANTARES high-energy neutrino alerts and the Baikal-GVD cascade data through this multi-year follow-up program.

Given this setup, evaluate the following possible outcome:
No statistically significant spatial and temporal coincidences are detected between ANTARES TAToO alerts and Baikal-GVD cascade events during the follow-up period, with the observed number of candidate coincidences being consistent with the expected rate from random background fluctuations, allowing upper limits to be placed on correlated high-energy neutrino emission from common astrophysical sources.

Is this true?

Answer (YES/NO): NO